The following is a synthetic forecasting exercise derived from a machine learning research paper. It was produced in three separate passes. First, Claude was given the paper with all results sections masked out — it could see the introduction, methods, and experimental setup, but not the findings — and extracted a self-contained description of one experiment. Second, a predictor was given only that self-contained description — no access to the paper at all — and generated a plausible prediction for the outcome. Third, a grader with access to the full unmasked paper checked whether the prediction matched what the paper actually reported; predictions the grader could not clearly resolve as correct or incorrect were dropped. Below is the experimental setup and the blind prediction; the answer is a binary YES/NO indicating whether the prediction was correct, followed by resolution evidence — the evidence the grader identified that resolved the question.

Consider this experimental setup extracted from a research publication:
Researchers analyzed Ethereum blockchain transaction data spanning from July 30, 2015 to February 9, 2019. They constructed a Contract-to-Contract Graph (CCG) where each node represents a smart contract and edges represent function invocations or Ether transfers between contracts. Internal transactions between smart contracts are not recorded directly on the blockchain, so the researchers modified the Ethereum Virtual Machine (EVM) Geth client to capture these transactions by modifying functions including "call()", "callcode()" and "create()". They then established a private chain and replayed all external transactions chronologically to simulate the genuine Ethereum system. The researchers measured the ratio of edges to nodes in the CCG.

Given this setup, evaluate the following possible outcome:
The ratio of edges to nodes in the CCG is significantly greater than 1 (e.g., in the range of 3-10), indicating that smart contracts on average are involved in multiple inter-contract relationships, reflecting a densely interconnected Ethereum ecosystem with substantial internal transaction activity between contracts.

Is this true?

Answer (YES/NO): NO